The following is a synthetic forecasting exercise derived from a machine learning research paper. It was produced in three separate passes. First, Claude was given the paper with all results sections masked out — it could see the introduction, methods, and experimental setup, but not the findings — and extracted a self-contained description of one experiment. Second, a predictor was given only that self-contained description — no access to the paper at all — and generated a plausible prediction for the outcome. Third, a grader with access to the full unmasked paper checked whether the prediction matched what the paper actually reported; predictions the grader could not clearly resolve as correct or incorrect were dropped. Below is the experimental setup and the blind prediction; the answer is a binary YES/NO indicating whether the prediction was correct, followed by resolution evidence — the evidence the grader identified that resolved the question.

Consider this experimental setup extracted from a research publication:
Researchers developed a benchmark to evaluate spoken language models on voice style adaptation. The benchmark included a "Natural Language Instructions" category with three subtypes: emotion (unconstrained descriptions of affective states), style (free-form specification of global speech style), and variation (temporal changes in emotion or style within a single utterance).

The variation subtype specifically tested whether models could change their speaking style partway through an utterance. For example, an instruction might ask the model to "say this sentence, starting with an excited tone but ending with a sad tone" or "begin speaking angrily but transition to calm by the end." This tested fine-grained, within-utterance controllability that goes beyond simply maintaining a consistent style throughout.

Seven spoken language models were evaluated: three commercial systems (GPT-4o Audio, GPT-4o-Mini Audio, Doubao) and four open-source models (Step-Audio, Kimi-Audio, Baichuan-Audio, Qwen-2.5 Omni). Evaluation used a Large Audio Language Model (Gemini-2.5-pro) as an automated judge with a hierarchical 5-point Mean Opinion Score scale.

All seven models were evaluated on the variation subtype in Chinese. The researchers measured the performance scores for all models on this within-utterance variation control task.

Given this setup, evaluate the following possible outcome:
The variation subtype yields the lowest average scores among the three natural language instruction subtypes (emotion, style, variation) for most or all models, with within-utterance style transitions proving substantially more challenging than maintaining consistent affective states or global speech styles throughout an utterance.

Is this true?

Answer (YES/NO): YES